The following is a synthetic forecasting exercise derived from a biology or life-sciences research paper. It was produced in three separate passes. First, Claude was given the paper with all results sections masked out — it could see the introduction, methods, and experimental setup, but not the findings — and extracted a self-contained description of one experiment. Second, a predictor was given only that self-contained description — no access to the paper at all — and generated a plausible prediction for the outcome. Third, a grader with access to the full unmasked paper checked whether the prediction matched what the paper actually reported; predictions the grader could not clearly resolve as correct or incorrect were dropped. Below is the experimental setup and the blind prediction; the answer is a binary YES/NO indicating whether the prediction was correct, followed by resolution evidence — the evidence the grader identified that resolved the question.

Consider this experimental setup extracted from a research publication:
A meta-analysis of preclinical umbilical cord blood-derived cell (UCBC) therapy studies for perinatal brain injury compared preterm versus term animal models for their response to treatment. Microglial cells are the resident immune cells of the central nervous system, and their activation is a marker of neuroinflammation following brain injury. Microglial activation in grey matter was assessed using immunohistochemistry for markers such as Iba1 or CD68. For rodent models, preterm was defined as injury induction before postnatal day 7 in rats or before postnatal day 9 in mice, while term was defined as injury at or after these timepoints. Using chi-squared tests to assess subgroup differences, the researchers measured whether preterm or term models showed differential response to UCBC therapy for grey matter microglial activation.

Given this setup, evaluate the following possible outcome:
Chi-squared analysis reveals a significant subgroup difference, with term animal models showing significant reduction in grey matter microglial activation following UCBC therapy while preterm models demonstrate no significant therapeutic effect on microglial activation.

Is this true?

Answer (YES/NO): NO